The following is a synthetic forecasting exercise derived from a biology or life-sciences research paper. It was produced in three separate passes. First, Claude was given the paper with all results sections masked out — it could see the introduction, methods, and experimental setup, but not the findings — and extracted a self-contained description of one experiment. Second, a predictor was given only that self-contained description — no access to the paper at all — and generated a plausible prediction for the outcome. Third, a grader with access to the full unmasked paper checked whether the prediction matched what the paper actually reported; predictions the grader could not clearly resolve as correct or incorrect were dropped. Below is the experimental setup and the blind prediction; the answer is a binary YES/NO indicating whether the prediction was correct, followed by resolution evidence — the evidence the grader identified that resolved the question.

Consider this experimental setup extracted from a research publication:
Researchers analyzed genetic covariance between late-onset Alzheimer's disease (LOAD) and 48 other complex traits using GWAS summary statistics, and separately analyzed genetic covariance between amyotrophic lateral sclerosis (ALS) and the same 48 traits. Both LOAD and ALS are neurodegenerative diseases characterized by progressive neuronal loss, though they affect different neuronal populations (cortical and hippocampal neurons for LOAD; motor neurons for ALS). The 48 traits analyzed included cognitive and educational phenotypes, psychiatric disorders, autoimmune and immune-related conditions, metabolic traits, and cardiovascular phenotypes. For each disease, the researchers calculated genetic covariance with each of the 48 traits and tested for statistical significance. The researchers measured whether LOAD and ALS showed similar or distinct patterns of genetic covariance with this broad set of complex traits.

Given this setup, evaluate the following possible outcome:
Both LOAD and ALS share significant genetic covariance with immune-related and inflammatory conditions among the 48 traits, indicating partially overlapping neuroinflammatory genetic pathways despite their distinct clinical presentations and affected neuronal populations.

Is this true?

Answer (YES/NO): NO